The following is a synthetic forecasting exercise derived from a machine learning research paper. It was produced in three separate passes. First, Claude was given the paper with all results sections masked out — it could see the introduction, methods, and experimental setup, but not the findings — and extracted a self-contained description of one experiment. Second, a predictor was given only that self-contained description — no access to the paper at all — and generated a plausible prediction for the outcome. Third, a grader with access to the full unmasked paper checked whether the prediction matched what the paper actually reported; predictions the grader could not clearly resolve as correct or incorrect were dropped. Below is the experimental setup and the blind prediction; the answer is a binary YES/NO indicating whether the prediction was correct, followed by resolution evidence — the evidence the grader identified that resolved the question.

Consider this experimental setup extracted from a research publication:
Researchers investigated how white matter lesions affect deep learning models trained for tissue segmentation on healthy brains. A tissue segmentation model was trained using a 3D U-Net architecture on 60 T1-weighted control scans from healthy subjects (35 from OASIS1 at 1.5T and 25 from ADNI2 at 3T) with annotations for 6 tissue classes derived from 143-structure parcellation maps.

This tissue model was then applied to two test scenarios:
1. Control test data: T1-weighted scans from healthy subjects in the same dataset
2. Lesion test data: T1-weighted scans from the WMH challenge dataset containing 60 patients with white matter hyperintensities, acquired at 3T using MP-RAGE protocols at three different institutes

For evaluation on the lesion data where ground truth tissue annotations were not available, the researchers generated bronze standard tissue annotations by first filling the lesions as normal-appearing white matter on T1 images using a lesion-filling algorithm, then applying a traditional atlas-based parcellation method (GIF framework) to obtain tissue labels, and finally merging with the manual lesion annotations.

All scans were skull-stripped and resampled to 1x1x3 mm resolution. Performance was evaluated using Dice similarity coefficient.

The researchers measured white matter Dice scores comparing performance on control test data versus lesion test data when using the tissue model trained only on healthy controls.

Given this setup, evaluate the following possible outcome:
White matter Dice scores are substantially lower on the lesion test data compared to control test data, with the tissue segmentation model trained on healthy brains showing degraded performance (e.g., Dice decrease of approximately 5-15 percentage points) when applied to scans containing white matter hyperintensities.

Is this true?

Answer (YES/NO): NO